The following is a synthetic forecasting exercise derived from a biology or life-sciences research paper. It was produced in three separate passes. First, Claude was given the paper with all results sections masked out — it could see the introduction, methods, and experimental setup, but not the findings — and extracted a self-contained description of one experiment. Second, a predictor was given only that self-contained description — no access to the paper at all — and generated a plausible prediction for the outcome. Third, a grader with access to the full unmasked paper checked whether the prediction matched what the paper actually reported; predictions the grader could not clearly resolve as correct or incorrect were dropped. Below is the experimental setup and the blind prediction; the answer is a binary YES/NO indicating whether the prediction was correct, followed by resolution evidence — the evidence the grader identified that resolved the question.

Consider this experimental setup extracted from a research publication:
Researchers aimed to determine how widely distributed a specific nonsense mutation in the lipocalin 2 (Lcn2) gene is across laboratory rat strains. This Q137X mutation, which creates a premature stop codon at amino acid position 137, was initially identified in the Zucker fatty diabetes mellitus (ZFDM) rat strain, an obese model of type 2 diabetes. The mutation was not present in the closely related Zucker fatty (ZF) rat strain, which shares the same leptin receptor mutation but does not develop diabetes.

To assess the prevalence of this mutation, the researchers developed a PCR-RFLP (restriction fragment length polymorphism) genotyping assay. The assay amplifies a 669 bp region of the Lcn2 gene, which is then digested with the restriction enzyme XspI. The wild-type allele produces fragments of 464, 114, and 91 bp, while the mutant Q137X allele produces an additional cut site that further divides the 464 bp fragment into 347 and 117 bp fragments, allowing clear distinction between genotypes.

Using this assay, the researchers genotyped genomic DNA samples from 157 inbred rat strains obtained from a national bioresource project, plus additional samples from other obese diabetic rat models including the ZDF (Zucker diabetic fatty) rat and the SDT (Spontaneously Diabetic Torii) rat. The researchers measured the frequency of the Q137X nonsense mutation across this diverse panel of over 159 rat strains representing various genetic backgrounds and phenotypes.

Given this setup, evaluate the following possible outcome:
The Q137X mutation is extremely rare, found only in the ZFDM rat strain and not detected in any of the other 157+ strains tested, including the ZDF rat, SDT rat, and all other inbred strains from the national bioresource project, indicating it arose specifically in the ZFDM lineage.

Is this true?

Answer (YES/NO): NO